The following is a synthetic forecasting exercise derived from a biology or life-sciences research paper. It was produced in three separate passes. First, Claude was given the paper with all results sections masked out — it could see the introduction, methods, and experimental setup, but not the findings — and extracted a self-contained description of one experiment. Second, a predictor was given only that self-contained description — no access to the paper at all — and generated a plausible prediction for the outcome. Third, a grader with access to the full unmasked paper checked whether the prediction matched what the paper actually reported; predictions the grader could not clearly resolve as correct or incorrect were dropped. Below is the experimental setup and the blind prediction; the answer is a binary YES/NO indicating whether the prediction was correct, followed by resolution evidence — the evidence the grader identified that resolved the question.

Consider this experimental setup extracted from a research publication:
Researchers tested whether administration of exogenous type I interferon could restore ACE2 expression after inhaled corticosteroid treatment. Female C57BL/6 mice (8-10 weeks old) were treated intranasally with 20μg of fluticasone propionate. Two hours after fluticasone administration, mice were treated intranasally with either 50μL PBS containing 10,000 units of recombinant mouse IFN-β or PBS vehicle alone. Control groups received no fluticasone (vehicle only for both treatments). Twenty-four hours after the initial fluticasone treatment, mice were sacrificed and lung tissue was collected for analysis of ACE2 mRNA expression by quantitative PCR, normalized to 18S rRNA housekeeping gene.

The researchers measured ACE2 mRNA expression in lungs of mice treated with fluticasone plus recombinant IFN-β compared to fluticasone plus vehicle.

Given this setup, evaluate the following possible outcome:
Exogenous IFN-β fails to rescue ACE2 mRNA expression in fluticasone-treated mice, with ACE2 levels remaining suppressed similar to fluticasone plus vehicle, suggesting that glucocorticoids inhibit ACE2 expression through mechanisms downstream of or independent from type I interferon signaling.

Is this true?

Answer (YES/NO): NO